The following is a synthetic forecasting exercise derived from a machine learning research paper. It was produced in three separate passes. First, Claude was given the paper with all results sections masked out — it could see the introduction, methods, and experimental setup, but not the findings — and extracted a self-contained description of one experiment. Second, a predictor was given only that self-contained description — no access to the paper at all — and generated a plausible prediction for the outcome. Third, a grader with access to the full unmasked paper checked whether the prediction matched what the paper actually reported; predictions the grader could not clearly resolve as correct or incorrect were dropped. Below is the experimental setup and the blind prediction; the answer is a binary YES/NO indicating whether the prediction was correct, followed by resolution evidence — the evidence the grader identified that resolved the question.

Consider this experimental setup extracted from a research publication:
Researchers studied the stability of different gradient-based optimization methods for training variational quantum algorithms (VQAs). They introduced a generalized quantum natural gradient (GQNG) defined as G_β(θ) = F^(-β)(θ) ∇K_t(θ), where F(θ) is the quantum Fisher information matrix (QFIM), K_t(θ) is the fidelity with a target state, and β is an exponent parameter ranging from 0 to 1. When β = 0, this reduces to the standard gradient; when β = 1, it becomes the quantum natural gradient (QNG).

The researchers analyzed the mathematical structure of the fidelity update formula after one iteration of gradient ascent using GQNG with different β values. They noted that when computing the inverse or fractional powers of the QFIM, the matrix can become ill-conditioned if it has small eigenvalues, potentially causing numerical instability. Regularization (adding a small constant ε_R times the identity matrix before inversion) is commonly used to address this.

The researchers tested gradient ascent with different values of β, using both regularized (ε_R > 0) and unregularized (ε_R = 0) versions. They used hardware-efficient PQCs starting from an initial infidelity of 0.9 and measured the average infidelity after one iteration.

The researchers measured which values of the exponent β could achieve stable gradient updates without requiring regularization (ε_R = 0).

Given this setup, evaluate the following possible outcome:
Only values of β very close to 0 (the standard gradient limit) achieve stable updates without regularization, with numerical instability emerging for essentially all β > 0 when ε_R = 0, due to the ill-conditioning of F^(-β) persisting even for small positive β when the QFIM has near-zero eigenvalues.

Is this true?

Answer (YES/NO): NO